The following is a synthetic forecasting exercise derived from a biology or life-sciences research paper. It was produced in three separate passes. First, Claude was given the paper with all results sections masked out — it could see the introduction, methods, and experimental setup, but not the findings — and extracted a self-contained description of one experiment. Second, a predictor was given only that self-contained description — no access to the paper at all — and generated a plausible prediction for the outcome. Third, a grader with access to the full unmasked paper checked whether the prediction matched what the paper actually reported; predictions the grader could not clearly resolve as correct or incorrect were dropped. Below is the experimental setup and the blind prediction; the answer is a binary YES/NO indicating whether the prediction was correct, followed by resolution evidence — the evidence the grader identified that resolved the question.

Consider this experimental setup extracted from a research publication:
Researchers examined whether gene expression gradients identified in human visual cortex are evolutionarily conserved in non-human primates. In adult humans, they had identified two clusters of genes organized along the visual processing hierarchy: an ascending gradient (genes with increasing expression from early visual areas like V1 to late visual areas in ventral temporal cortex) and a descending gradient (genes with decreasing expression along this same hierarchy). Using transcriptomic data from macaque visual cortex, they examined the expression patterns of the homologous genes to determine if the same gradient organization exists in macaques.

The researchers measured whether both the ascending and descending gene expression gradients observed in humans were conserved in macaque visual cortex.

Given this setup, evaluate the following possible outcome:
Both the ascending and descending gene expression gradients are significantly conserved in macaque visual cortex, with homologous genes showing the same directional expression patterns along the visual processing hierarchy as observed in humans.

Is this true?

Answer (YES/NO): NO